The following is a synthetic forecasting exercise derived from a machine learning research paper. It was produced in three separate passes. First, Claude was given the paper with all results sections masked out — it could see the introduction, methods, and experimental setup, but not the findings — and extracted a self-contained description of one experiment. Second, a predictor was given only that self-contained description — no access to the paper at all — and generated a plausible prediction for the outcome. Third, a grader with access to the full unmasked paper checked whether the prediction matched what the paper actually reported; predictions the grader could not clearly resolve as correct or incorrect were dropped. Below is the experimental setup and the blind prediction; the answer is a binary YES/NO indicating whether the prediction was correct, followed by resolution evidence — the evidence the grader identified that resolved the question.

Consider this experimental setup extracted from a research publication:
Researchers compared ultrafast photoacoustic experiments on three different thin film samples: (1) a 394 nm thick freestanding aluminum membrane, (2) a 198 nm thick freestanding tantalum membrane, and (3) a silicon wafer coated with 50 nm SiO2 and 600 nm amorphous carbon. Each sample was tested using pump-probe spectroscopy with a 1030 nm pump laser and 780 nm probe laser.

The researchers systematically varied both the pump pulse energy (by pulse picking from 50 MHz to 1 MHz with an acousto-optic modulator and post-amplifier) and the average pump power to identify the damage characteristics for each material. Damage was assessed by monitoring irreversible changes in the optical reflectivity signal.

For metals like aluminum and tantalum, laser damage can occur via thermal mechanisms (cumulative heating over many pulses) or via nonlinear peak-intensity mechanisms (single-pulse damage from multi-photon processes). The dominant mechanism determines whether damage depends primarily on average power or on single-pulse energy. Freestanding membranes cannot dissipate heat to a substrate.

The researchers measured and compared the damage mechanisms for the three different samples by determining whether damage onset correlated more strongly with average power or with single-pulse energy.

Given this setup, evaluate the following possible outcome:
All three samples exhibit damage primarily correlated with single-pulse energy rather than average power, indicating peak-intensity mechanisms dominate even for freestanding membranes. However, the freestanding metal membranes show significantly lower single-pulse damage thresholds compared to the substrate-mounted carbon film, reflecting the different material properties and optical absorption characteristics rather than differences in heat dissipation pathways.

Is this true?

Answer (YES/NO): NO